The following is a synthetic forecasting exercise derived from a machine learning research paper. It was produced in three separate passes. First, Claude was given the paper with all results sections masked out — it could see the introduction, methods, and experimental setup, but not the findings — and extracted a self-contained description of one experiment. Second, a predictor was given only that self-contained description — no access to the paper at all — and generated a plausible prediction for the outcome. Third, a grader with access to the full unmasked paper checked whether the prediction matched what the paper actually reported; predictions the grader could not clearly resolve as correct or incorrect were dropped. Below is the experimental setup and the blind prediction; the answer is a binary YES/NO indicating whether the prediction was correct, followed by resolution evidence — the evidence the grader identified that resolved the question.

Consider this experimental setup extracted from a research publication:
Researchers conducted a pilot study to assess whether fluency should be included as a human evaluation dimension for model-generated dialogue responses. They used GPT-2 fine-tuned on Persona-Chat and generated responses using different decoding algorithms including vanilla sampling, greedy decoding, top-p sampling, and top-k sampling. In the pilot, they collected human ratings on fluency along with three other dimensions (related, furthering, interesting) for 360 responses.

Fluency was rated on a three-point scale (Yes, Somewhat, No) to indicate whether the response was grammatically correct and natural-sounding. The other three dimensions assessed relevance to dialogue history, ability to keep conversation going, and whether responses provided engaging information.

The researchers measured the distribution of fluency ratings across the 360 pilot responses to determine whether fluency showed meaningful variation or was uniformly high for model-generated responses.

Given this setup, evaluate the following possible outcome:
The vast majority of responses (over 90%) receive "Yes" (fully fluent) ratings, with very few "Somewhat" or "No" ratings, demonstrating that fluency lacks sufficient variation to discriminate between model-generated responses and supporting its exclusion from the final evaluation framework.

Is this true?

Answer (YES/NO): YES